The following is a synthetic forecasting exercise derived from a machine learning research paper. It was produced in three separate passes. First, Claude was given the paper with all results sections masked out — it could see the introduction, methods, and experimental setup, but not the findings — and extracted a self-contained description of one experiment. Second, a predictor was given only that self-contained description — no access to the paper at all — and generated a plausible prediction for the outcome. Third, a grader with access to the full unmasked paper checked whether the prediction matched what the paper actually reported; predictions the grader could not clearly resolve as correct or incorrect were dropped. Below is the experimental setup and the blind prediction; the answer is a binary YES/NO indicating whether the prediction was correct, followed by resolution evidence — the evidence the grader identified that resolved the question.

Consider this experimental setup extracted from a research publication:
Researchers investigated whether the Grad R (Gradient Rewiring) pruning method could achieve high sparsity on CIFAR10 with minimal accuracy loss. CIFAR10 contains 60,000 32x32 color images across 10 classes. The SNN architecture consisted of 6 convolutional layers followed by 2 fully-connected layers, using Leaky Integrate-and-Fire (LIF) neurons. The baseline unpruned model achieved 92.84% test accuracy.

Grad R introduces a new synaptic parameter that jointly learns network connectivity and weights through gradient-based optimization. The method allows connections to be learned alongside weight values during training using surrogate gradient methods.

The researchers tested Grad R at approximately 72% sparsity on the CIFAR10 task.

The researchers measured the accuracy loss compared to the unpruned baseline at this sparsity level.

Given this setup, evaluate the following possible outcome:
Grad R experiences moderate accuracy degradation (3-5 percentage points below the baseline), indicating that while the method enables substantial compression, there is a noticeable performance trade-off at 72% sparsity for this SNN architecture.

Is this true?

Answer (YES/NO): NO